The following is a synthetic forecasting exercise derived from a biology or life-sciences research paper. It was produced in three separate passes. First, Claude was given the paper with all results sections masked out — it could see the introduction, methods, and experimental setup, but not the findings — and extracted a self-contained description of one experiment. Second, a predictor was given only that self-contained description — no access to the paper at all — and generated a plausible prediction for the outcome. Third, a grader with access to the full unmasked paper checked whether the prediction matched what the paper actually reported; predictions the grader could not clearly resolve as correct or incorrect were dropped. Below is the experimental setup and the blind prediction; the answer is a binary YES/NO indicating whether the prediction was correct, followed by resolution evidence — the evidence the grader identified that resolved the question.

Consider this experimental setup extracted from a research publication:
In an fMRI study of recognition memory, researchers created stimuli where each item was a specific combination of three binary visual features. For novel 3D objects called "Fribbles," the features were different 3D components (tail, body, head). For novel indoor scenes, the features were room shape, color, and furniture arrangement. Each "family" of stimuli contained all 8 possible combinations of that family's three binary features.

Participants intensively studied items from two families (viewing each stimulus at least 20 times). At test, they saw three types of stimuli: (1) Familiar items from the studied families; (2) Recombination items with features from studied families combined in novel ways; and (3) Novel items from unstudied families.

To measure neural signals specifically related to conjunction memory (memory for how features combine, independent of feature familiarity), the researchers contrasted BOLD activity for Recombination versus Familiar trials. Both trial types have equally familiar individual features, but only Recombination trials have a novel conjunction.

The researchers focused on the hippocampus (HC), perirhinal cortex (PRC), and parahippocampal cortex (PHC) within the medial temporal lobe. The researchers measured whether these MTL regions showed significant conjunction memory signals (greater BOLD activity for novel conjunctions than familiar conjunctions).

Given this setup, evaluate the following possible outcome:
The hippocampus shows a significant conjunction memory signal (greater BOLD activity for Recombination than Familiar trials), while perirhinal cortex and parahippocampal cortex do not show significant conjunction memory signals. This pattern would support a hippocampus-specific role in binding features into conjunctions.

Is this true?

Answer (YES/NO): NO